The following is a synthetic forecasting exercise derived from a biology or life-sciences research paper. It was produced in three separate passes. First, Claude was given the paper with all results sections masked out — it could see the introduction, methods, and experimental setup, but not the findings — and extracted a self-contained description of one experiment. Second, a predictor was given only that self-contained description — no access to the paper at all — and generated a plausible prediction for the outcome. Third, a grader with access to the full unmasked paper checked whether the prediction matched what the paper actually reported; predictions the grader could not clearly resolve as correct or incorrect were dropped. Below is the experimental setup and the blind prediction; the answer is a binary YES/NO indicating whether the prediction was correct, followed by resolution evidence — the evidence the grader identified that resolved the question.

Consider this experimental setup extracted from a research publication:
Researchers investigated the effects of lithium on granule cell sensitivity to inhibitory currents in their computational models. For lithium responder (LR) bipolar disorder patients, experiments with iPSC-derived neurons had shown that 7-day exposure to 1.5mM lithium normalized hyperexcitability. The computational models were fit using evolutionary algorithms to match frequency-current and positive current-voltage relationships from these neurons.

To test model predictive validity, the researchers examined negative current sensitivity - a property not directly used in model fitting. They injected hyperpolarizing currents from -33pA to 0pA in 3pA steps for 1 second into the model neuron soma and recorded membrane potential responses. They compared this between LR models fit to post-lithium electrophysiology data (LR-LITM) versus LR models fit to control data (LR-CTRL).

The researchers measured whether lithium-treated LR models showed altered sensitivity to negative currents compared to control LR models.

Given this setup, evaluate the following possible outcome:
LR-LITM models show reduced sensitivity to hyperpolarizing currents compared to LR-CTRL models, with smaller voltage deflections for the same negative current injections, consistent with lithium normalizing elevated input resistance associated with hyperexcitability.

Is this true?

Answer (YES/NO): NO